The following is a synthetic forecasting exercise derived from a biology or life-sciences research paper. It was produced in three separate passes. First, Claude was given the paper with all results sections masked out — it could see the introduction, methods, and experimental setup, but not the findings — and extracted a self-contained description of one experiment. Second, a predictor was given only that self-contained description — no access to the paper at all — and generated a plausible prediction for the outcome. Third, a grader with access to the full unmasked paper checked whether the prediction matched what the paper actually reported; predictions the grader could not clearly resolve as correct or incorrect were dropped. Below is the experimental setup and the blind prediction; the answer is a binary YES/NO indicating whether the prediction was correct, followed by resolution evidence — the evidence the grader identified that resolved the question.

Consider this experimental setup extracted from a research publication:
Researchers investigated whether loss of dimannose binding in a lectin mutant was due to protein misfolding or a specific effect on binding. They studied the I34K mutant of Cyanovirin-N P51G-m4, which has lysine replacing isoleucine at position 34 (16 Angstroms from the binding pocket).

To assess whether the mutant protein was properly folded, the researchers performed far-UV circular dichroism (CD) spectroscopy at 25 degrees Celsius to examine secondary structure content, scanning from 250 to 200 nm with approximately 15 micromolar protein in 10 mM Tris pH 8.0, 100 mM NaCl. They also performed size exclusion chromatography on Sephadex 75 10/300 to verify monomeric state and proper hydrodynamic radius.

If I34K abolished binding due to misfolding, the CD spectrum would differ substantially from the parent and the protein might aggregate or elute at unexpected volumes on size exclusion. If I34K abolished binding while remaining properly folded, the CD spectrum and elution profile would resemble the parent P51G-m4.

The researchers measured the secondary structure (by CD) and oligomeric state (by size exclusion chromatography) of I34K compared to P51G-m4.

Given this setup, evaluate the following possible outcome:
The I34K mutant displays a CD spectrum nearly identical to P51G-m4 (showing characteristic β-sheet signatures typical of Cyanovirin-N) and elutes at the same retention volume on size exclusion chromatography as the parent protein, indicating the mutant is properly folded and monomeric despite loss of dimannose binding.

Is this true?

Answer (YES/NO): YES